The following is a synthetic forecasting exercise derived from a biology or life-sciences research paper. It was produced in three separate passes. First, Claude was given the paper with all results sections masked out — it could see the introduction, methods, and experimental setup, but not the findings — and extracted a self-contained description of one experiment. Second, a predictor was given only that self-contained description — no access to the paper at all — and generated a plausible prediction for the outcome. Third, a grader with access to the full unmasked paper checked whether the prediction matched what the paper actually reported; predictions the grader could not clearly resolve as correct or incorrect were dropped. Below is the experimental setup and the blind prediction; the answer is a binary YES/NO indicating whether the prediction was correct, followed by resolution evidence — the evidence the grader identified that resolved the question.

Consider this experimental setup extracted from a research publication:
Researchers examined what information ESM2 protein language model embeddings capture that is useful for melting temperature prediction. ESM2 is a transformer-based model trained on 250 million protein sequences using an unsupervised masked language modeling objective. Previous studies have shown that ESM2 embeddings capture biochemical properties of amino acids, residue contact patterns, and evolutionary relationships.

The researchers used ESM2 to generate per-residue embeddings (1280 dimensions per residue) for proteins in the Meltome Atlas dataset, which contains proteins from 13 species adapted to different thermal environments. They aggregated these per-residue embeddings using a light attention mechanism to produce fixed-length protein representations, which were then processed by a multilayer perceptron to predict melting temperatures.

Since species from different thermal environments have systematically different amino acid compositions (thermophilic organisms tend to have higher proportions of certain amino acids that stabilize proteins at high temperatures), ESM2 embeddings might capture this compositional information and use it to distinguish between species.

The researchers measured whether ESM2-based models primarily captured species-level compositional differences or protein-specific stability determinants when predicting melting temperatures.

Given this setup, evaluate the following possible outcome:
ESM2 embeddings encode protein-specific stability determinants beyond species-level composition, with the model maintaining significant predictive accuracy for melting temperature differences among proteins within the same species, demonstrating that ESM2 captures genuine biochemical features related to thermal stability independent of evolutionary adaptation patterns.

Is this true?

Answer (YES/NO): NO